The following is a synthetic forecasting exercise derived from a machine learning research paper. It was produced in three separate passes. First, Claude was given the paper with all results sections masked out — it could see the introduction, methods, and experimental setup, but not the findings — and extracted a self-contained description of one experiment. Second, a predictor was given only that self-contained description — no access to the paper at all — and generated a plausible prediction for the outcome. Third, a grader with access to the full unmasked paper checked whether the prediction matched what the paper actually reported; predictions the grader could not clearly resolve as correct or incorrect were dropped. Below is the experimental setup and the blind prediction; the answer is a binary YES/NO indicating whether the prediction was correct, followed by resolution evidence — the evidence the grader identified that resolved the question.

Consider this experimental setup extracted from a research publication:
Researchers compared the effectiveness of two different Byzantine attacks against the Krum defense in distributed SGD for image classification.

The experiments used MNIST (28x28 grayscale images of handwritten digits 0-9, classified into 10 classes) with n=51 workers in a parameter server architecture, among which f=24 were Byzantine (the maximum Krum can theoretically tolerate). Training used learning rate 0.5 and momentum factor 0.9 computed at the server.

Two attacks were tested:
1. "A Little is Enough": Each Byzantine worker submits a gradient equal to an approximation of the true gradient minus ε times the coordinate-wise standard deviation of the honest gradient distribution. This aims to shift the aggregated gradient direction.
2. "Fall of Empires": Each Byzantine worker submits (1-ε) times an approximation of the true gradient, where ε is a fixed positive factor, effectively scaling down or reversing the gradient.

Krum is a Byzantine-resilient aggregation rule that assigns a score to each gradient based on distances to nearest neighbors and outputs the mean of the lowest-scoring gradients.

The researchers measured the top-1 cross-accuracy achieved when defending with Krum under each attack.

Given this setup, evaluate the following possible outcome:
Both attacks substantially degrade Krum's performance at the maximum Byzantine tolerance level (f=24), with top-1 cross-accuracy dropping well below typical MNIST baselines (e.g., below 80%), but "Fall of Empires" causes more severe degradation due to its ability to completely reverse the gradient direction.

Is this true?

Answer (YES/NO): NO